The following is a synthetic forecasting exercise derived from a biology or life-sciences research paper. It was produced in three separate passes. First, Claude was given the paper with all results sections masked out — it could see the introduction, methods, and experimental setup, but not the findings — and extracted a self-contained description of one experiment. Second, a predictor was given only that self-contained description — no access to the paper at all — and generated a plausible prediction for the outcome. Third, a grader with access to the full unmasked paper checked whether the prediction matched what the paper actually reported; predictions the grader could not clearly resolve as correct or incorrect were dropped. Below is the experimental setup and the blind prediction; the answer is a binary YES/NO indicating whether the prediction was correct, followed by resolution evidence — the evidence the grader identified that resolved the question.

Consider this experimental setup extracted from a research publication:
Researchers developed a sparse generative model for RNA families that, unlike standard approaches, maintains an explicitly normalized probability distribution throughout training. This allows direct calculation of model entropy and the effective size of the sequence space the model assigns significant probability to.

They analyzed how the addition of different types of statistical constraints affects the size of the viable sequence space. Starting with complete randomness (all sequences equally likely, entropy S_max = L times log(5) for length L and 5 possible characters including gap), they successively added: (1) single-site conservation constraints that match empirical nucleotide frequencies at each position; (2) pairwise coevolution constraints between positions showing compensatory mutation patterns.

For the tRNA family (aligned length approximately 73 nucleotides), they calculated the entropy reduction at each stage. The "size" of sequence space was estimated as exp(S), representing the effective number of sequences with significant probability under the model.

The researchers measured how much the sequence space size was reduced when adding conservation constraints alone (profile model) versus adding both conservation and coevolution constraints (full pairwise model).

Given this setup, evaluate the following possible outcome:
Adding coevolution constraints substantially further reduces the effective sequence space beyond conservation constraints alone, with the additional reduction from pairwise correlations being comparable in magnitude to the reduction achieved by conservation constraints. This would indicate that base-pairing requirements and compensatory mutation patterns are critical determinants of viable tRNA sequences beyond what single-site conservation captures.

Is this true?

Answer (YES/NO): YES